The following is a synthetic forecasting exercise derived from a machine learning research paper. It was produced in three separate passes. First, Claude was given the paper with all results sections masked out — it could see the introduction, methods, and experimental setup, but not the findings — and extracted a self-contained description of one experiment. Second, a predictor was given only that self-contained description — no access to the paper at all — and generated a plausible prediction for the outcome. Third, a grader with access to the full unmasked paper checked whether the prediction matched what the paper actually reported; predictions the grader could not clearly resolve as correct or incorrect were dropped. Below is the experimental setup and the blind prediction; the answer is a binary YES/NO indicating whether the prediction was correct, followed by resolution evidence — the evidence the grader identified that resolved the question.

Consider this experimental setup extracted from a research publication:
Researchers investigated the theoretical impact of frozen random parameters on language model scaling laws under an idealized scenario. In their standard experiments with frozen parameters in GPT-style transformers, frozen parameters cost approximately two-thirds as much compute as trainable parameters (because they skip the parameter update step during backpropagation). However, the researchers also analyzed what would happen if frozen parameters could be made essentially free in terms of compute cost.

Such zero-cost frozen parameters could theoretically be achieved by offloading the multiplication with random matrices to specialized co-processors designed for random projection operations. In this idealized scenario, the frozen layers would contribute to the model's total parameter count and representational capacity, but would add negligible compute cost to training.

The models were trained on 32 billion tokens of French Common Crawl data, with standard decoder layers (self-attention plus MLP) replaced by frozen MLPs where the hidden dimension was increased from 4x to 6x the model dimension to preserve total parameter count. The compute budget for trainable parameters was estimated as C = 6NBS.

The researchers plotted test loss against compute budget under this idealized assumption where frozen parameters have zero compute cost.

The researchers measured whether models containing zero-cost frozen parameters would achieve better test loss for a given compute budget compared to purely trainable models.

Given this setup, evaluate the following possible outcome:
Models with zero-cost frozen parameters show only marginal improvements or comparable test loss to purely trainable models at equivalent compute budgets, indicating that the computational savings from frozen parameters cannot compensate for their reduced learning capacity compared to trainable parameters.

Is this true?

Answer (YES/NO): YES